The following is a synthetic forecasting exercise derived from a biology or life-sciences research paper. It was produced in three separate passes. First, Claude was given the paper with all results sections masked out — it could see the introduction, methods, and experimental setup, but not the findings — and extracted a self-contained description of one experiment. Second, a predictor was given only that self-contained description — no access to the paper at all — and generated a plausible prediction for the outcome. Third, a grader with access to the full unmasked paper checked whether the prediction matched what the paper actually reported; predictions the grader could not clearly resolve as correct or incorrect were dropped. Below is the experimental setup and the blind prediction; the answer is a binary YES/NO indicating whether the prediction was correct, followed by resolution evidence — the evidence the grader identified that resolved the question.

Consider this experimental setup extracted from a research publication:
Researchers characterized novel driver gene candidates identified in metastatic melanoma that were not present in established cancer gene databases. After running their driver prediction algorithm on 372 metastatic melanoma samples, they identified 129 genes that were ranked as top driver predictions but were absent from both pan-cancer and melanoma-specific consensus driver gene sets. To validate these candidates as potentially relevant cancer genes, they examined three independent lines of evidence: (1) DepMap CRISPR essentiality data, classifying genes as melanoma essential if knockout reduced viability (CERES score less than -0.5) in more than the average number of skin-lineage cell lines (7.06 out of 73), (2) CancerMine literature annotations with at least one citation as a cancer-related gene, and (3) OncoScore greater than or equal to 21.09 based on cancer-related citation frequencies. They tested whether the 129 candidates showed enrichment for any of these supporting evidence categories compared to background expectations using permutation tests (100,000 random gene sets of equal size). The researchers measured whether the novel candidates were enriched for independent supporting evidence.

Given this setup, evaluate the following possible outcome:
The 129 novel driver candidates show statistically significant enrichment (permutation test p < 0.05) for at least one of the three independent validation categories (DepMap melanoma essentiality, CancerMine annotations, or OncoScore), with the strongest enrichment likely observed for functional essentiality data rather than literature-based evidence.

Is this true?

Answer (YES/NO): NO